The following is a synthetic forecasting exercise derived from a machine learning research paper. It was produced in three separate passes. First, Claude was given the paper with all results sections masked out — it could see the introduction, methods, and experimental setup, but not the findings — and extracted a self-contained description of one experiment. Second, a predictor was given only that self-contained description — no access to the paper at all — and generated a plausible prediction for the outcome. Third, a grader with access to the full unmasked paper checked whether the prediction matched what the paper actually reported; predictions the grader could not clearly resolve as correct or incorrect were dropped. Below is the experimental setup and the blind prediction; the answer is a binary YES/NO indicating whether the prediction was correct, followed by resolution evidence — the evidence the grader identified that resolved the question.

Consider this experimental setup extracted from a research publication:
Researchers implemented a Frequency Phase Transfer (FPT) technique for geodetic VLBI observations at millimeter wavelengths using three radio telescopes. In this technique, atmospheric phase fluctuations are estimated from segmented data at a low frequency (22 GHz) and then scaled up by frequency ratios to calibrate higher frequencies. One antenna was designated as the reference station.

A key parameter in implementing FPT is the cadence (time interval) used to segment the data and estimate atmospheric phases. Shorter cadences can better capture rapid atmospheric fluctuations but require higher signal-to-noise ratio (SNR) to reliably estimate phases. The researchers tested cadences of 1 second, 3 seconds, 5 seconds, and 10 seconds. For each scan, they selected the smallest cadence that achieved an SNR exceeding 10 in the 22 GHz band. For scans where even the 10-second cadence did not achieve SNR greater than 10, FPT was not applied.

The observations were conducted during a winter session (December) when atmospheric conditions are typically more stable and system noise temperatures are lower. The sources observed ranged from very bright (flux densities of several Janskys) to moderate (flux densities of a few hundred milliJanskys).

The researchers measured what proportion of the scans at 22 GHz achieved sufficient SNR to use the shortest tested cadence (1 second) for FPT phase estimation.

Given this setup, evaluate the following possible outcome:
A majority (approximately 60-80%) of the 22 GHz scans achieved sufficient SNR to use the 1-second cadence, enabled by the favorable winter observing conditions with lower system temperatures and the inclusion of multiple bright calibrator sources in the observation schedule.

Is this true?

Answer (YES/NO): NO